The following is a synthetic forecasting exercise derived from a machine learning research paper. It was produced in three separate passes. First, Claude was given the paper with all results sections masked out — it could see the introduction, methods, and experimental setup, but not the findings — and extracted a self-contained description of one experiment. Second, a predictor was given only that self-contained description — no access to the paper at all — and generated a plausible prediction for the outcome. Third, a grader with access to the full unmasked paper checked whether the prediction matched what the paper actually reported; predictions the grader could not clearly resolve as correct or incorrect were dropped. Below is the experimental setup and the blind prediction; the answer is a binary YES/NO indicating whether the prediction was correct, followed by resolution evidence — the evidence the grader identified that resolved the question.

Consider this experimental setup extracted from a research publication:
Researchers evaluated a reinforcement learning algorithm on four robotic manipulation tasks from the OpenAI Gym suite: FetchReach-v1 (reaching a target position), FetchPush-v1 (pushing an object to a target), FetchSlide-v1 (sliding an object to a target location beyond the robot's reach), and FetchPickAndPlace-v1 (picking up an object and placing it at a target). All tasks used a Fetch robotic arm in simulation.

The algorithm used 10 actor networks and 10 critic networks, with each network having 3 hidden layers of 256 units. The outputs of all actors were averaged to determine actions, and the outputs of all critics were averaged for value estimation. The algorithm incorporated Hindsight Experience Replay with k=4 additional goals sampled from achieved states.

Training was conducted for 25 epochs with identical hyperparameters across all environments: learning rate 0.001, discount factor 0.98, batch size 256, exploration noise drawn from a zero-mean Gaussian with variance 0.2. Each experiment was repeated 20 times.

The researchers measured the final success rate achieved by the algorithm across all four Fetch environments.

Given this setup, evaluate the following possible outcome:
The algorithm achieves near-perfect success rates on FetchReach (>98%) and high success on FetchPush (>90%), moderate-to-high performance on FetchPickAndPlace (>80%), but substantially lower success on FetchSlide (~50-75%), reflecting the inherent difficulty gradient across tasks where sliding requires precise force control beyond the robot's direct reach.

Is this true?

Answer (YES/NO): NO